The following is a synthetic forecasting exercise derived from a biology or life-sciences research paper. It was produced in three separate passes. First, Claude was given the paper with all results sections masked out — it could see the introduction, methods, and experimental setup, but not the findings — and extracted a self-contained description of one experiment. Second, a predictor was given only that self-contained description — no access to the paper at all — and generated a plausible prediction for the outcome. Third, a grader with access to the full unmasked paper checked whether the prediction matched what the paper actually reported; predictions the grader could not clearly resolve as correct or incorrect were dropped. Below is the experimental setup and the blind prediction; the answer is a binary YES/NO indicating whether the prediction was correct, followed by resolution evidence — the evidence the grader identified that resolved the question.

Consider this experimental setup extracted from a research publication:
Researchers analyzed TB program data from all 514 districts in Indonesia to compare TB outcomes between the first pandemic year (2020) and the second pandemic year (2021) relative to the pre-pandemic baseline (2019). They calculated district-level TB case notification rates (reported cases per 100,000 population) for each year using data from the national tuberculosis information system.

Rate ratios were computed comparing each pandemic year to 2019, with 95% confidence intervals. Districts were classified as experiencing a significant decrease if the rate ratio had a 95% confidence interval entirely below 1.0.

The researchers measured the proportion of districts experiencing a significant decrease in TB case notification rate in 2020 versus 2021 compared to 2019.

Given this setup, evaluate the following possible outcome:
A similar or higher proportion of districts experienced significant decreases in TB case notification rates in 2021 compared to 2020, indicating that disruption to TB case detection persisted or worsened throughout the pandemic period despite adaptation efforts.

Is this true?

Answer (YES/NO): NO